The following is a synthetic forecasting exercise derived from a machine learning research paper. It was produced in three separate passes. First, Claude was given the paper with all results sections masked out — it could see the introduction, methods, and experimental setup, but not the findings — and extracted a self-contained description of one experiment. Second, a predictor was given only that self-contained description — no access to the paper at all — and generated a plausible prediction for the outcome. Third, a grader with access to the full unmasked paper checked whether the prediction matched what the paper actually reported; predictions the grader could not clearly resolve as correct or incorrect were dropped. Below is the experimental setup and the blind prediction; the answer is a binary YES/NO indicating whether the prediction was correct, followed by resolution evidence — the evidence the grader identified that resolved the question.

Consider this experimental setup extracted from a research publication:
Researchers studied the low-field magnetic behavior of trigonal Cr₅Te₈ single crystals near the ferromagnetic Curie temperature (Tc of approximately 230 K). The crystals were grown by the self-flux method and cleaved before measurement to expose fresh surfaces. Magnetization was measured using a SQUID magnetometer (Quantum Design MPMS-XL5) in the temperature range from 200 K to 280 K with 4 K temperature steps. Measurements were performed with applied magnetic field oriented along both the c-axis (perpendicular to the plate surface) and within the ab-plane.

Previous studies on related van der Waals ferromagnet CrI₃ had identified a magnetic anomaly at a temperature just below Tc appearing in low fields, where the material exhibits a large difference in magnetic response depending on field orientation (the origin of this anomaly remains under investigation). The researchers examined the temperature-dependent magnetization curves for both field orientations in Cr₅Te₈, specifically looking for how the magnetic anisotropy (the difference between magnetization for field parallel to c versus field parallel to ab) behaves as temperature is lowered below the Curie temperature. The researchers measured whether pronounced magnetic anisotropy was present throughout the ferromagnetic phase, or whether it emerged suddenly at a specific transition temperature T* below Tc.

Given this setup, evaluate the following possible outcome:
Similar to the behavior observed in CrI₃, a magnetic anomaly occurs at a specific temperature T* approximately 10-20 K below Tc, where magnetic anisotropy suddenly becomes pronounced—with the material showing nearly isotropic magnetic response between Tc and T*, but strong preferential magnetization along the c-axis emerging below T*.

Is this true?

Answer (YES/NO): NO